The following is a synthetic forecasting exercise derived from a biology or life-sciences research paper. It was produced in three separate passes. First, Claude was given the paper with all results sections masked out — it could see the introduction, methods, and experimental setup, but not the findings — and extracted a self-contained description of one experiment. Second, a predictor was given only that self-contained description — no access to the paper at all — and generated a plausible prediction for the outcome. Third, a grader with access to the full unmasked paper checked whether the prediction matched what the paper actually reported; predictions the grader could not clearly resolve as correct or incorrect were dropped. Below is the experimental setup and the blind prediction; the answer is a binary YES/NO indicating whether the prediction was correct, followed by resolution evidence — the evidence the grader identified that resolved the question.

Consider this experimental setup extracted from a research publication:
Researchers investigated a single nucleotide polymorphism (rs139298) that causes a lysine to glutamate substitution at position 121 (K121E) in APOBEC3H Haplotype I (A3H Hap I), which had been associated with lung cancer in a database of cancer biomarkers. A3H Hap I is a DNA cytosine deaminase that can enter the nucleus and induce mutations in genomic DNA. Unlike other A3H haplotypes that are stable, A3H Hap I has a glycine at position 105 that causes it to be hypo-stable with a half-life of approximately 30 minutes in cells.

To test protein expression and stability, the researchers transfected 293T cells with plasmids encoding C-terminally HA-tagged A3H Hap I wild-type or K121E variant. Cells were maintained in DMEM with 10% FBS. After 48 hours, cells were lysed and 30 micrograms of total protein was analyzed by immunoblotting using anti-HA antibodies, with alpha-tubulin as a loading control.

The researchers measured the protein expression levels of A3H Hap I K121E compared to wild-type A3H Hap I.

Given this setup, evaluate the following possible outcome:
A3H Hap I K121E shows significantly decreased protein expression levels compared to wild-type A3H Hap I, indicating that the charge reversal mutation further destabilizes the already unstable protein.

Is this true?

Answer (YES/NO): YES